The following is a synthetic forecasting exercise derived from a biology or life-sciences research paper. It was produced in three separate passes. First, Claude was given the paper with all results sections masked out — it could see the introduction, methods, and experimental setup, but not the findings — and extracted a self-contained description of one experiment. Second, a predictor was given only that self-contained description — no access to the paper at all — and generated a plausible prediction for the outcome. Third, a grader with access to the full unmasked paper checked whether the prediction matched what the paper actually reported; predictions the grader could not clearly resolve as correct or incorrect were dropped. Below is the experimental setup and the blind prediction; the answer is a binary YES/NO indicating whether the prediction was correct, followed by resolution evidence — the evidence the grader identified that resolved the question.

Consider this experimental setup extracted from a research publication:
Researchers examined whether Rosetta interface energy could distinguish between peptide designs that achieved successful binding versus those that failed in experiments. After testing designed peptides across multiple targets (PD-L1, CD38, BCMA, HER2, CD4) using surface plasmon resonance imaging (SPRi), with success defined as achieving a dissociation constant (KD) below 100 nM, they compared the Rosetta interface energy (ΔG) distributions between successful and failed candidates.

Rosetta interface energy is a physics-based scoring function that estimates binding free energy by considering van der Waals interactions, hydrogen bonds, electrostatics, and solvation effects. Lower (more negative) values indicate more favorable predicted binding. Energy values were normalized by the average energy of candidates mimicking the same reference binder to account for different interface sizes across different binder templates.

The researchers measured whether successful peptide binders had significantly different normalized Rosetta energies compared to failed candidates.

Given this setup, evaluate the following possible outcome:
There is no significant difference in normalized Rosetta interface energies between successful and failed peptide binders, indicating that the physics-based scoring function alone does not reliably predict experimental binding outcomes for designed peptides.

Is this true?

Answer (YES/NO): NO